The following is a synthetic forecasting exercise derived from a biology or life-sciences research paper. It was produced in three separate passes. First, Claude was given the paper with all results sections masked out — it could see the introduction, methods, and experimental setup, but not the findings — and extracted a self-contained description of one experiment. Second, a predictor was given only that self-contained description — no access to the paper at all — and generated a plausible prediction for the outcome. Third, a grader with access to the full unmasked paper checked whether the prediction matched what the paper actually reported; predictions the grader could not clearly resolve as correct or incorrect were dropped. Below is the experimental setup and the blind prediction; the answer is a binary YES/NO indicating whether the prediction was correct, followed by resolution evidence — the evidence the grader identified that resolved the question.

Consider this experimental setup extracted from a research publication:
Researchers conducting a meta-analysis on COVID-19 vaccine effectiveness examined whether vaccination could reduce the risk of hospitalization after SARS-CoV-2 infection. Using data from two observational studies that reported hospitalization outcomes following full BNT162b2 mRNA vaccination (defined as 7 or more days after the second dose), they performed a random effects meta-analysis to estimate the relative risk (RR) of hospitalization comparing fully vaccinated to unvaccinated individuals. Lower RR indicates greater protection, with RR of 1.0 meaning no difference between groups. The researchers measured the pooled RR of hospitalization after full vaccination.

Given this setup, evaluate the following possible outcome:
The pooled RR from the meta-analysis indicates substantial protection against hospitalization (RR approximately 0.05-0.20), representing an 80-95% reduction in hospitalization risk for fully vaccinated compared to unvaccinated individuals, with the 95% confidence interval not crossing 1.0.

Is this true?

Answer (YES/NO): NO